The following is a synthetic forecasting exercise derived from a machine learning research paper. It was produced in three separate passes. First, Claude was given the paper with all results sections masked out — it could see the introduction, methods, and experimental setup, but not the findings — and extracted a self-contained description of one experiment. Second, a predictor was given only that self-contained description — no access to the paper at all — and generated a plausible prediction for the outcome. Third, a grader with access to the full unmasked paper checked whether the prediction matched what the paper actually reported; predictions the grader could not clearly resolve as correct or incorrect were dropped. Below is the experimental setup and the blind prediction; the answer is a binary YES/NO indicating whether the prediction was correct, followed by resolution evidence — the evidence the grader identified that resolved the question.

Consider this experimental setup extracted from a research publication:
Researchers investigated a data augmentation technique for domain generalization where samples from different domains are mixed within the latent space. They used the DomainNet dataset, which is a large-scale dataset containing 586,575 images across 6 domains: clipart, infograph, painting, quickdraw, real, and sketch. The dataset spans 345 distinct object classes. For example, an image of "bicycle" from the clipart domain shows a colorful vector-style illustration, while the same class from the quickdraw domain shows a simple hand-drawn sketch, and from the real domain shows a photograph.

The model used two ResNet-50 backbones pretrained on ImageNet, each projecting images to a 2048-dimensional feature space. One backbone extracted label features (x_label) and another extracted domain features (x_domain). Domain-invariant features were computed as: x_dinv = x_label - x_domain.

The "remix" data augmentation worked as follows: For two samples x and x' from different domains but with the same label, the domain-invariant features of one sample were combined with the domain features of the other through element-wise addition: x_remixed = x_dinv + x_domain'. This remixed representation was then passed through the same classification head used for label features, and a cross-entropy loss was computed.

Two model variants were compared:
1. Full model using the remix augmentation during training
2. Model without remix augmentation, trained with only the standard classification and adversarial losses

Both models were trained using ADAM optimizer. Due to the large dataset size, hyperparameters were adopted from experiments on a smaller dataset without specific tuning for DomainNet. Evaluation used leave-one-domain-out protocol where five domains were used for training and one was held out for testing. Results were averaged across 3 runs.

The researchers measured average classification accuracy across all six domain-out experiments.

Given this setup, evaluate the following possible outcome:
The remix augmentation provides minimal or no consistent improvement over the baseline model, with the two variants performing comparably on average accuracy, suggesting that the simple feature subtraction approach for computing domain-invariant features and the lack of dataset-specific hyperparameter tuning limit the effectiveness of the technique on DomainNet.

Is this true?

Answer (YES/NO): NO